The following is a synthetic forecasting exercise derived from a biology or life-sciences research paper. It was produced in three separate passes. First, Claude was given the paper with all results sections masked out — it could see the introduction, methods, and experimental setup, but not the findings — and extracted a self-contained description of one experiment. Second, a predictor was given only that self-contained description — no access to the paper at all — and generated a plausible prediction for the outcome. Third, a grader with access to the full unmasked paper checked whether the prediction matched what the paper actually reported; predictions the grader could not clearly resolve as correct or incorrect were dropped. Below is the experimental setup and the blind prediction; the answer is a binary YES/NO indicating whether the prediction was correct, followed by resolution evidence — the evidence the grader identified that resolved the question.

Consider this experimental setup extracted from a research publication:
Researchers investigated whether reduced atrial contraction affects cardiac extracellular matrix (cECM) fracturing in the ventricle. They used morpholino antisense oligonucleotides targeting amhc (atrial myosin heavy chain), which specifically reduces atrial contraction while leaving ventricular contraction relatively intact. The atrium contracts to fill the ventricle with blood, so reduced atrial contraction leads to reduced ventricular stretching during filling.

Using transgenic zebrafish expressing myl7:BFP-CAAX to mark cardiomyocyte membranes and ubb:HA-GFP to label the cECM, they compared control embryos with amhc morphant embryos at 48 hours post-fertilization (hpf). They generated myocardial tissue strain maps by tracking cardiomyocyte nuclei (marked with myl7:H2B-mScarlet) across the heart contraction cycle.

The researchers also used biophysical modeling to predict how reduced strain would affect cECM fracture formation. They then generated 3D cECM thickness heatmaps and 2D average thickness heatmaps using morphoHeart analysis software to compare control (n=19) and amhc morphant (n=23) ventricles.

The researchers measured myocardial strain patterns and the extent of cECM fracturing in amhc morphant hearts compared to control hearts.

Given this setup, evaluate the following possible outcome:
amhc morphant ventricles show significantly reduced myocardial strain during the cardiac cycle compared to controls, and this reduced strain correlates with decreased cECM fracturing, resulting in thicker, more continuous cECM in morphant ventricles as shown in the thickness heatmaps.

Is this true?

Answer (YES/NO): YES